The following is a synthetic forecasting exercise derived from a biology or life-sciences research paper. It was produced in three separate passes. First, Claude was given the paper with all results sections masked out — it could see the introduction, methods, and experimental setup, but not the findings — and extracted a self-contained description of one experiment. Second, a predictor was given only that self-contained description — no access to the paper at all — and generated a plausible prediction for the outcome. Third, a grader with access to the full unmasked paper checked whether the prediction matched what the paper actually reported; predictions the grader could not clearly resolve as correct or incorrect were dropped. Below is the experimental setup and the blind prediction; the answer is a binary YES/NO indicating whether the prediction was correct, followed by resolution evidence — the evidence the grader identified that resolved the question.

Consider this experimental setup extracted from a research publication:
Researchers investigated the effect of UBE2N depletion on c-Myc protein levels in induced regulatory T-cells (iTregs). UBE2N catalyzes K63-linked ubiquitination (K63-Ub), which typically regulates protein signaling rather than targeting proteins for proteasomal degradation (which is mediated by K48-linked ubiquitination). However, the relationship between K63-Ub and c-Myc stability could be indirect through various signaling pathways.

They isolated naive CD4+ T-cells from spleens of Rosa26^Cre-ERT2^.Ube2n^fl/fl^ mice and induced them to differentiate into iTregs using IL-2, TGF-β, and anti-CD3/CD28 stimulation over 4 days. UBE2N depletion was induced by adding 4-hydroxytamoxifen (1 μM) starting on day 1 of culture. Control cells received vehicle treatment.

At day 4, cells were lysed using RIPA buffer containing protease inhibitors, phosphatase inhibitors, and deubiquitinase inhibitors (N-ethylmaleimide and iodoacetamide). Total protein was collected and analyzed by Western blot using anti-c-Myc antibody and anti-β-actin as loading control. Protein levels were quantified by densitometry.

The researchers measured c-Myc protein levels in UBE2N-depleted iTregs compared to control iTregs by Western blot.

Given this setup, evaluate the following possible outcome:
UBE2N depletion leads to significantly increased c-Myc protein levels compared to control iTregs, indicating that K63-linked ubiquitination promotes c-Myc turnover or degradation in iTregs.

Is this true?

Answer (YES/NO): NO